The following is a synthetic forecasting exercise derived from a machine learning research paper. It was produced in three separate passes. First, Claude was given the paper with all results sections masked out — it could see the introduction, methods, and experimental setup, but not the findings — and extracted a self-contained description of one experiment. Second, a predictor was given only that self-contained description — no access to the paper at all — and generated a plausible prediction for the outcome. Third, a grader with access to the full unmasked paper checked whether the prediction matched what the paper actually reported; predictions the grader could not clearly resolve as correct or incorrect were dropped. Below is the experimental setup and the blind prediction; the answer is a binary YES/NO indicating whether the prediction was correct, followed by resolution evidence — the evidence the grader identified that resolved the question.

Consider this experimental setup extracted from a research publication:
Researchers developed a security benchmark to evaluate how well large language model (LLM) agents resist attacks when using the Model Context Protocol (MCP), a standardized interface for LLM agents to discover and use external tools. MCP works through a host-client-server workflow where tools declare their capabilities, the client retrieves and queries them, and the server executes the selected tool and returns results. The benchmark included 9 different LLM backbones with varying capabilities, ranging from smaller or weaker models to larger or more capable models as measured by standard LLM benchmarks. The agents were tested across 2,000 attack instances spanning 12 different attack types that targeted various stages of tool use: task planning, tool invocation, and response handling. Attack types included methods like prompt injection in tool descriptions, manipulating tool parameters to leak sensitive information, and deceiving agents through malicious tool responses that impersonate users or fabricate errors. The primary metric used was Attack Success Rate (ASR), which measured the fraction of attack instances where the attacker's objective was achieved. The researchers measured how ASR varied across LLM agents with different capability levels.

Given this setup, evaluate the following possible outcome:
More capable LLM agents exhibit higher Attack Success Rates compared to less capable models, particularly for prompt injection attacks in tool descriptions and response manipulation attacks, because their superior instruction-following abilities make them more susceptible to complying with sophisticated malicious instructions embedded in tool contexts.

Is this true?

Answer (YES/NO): NO